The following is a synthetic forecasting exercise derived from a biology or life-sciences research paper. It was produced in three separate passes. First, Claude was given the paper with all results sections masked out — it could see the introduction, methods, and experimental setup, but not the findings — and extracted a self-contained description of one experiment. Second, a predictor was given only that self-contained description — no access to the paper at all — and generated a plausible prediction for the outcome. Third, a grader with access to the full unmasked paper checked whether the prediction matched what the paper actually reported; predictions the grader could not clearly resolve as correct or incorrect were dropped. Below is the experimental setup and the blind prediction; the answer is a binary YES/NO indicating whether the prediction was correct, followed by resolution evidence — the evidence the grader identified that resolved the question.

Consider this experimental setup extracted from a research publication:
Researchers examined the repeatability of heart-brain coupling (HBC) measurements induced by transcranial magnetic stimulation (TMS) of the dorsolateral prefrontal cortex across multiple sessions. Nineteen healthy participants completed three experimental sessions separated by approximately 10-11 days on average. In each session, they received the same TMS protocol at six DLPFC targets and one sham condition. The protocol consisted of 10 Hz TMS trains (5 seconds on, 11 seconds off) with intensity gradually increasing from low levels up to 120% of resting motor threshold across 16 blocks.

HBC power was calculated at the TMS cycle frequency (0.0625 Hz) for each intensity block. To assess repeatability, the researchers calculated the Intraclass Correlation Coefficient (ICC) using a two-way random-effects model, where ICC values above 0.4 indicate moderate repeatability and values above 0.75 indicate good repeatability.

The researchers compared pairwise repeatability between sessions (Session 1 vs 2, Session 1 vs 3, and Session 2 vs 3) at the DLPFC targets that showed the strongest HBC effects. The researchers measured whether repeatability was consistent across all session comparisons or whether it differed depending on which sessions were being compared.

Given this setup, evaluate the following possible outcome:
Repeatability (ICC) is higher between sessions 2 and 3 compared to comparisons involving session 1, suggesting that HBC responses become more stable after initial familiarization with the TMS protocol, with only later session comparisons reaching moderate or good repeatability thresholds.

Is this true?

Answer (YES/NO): YES